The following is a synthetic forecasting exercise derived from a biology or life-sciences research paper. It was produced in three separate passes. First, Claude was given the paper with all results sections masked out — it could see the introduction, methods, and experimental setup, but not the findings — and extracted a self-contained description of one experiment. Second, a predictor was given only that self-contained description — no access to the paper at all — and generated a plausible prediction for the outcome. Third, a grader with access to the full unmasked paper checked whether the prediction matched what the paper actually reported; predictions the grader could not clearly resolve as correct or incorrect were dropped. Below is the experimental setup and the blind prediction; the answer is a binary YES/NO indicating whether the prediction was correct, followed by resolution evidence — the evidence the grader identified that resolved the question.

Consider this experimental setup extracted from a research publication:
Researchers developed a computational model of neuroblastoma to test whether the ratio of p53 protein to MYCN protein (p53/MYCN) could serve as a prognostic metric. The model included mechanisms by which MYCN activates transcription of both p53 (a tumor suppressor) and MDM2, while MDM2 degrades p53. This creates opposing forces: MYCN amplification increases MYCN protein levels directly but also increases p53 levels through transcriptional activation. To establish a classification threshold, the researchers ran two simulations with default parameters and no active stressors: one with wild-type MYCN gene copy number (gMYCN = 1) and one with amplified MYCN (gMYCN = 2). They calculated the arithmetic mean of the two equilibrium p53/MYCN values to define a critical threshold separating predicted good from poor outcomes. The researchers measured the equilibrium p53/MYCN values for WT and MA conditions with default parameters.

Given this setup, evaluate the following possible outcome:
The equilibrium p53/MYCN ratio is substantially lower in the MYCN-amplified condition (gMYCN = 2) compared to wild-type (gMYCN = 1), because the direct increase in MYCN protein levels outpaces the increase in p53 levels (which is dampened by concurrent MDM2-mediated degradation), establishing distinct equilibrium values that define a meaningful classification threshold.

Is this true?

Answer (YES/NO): YES